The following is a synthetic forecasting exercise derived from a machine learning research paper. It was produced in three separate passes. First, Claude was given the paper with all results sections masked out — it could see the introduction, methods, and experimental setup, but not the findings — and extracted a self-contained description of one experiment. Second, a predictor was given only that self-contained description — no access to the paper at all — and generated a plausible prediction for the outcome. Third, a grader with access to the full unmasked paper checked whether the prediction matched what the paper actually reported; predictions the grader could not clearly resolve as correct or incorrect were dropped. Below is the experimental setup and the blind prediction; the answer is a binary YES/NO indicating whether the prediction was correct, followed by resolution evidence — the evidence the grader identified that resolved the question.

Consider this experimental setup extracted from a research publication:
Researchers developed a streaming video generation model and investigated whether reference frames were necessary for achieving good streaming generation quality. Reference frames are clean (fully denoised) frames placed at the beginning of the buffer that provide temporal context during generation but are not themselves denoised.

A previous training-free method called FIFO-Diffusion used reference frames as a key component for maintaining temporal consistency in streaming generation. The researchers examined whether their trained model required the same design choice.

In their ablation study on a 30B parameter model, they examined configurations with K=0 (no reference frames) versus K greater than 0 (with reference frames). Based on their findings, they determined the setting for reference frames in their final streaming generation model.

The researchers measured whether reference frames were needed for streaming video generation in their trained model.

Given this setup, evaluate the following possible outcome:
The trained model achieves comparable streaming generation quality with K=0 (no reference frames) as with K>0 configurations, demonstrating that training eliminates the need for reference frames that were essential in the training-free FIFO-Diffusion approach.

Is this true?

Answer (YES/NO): YES